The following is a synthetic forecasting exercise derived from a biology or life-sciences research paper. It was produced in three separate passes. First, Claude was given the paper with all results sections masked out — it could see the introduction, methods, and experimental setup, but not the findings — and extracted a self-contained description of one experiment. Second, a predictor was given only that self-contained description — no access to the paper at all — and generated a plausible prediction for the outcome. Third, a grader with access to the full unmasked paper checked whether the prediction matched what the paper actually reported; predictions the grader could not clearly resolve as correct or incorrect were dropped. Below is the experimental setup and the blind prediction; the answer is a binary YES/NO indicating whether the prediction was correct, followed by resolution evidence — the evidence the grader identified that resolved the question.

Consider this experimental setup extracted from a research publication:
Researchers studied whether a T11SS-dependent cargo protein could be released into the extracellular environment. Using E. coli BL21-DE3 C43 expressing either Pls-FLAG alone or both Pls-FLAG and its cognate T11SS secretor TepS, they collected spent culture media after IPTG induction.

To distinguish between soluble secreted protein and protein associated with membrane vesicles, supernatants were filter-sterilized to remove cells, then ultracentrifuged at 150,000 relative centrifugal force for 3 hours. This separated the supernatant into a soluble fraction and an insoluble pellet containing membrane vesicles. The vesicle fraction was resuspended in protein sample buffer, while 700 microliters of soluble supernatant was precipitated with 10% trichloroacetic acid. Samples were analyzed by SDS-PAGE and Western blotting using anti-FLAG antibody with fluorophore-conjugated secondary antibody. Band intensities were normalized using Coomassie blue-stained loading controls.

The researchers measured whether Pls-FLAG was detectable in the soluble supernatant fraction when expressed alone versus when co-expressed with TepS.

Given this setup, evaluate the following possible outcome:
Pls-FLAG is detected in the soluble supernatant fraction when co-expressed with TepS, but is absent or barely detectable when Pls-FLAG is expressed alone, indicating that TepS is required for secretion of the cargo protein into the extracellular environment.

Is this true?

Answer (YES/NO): YES